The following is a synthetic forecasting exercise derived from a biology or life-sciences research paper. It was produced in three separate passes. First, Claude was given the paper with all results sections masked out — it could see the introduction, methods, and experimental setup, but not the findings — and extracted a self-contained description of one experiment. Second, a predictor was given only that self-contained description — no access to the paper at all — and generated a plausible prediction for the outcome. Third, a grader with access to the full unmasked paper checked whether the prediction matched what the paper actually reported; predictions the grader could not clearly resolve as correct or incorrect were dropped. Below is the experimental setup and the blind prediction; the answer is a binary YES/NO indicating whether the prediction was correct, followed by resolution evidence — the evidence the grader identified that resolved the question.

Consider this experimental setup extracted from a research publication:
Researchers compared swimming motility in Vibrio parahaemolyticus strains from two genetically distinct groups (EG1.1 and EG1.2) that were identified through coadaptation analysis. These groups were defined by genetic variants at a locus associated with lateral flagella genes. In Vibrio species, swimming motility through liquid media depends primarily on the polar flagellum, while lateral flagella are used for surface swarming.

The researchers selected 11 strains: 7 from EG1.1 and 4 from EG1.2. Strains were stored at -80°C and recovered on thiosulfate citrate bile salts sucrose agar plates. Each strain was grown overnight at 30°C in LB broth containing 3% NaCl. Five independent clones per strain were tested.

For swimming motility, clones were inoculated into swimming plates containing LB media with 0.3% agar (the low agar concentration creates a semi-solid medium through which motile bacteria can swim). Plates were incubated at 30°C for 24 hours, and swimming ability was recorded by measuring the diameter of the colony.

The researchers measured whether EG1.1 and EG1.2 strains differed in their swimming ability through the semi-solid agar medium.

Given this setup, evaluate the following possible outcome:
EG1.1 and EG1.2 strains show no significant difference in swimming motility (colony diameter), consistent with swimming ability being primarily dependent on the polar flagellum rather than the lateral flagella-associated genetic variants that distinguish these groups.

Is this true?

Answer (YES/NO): YES